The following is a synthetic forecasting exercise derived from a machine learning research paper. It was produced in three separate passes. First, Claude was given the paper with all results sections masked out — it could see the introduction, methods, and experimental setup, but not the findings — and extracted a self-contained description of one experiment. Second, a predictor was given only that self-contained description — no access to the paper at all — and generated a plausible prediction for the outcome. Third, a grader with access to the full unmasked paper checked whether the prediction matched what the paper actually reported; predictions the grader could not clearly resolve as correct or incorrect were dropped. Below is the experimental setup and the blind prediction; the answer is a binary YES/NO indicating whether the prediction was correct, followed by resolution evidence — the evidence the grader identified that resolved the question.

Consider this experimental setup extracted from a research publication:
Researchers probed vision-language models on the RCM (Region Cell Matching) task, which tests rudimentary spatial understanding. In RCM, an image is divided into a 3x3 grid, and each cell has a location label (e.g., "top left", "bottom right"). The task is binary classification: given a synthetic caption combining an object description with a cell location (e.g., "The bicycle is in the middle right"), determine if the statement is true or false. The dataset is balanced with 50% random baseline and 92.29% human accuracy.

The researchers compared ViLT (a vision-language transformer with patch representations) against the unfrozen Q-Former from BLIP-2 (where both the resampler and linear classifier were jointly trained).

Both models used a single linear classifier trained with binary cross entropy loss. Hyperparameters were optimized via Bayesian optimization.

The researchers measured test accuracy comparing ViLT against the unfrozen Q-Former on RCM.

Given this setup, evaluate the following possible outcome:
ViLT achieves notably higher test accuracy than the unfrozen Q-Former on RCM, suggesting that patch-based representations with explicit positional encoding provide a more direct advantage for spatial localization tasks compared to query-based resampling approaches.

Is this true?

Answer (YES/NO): NO